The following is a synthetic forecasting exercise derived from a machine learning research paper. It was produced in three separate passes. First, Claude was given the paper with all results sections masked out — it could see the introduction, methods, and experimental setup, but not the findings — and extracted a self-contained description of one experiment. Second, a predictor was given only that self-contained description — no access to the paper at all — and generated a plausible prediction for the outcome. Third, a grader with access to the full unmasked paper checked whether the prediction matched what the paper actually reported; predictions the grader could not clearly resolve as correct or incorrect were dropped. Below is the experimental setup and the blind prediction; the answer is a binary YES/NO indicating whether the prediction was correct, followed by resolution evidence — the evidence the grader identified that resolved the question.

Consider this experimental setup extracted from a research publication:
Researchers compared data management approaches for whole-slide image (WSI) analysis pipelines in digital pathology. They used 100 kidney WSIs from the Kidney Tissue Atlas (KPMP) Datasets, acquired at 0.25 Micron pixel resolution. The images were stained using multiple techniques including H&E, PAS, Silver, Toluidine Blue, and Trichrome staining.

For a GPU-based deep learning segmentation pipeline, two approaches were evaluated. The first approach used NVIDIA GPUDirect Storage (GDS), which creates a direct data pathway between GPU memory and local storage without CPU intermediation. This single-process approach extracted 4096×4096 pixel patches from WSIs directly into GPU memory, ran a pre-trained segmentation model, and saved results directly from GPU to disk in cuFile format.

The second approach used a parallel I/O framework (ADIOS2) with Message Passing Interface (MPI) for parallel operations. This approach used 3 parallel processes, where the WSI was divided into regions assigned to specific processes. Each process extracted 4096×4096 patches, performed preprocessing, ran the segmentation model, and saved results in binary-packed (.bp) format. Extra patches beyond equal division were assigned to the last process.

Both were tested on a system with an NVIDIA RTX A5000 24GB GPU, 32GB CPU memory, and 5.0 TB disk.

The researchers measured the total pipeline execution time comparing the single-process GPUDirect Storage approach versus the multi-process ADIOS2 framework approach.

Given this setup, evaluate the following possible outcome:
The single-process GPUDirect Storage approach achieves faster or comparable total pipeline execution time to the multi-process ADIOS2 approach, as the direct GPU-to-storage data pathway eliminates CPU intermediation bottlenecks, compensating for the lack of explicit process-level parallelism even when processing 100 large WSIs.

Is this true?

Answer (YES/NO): YES